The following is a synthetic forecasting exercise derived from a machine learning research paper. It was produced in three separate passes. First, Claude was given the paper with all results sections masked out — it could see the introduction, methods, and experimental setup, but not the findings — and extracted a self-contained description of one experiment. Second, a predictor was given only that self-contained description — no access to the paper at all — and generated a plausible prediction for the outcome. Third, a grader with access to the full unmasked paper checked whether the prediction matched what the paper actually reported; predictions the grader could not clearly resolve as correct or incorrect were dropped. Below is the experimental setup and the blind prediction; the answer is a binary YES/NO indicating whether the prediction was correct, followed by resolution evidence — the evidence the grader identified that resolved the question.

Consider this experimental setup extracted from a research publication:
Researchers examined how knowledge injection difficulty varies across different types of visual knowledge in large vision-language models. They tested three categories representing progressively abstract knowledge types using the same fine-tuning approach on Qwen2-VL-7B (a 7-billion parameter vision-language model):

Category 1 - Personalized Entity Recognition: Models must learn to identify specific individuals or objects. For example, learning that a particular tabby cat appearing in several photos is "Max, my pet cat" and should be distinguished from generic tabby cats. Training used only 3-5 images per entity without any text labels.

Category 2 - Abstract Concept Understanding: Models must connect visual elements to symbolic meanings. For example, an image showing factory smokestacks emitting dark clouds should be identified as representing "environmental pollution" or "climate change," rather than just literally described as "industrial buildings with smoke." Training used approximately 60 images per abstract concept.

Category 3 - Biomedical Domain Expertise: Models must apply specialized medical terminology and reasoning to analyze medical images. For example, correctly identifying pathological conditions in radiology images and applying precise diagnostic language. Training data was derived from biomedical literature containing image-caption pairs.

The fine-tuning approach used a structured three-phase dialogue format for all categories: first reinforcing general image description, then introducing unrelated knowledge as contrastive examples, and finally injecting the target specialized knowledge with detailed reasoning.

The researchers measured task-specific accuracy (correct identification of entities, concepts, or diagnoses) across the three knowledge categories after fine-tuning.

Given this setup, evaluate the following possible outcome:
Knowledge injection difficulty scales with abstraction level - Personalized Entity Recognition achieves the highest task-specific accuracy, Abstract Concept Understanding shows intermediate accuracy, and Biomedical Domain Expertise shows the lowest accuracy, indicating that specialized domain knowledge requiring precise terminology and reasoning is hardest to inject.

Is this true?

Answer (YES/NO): NO